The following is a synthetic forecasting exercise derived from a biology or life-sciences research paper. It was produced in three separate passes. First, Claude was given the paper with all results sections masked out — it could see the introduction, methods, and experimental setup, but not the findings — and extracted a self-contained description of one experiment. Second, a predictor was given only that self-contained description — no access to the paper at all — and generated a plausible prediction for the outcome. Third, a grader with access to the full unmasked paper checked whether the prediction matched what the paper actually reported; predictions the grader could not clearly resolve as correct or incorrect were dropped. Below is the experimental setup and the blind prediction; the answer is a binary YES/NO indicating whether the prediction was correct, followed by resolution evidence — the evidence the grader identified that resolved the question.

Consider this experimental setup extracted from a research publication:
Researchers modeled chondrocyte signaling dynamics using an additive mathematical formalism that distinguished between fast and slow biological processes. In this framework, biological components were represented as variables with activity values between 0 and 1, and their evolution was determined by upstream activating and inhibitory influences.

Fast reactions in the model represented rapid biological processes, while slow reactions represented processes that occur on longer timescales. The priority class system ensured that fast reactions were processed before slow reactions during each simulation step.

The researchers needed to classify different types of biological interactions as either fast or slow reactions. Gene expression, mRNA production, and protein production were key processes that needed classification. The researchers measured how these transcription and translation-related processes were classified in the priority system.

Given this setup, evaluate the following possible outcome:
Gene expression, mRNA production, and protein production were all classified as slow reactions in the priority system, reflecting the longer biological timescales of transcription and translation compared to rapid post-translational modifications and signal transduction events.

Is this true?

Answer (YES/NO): YES